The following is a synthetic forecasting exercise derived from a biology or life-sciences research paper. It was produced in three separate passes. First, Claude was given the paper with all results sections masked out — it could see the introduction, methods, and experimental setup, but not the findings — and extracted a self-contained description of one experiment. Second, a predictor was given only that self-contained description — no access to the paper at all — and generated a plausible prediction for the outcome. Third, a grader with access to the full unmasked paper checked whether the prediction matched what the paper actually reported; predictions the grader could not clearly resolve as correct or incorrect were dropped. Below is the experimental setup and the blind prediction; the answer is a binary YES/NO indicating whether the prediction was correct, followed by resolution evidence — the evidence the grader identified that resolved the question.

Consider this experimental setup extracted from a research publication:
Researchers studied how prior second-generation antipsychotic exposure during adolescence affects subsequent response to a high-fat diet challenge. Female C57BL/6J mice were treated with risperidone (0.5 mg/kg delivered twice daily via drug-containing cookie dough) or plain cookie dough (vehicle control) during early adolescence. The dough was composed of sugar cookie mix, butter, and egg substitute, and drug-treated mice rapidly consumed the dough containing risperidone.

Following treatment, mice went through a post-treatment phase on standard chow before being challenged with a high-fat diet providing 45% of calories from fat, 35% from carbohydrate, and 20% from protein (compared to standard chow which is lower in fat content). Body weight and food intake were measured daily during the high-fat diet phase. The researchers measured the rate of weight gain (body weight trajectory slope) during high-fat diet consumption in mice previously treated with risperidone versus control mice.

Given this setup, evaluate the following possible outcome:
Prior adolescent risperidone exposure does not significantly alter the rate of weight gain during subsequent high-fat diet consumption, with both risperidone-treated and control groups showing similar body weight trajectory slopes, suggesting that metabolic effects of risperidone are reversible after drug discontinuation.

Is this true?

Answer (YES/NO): YES